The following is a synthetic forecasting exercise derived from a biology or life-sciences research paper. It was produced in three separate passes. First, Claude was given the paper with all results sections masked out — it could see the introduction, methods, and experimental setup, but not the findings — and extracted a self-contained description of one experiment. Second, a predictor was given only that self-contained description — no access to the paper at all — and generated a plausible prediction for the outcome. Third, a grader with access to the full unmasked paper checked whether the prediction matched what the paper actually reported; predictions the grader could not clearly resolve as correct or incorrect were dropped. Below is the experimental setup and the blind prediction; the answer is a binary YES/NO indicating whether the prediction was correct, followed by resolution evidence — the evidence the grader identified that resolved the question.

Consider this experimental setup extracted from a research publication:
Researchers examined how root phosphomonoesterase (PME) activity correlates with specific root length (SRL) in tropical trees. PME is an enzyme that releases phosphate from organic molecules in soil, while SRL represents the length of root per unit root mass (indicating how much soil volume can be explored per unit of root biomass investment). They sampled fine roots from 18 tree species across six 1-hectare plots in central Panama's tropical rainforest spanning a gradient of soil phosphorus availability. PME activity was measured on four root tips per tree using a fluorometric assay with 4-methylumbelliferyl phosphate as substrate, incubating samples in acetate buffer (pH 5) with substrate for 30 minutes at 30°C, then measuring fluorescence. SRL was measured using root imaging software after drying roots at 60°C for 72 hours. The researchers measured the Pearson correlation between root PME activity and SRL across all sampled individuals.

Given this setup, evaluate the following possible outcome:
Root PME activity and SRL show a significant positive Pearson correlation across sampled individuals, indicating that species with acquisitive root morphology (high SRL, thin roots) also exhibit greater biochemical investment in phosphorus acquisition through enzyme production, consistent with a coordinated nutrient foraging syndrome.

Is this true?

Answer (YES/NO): NO